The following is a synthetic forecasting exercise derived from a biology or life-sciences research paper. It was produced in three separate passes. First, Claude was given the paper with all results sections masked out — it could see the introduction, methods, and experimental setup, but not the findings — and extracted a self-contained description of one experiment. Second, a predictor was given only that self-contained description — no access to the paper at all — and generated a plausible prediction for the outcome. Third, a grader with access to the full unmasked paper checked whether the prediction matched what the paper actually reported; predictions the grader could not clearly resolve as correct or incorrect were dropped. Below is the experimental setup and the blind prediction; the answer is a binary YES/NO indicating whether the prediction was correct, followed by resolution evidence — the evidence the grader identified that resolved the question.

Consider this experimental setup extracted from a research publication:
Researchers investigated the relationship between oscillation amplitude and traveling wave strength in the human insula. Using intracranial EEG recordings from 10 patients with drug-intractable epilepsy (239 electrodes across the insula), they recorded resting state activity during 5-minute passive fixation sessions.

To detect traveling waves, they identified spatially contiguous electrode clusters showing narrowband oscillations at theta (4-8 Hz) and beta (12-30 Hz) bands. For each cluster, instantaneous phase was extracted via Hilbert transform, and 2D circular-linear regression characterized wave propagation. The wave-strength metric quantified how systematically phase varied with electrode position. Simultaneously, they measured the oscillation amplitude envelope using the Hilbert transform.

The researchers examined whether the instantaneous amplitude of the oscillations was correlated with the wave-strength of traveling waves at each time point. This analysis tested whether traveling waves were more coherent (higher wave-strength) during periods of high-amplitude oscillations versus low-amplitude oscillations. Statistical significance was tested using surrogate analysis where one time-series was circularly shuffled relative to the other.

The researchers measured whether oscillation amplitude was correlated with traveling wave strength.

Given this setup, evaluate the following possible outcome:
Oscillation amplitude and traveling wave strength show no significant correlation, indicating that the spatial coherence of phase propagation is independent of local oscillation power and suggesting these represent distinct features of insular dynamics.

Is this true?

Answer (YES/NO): NO